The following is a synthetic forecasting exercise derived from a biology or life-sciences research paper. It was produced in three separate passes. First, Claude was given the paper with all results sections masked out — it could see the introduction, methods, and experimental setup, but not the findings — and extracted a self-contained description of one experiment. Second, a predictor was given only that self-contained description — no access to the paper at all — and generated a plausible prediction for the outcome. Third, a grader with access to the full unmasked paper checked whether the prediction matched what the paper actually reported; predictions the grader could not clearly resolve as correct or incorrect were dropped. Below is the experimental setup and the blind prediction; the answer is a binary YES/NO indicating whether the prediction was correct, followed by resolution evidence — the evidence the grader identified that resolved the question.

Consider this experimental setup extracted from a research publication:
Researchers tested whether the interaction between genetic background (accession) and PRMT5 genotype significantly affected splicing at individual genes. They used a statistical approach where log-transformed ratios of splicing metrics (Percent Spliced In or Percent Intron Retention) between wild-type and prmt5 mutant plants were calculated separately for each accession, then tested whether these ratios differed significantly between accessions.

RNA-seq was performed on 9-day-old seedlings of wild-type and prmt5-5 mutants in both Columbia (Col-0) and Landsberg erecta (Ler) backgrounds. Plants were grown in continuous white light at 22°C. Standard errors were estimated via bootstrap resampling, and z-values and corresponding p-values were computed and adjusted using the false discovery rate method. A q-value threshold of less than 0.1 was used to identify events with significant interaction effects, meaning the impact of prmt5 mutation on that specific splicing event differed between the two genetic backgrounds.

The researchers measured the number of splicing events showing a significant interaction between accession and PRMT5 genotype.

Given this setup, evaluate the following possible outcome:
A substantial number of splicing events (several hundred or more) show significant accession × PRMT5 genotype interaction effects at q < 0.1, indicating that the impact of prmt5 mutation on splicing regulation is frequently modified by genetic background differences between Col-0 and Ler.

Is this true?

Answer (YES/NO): NO